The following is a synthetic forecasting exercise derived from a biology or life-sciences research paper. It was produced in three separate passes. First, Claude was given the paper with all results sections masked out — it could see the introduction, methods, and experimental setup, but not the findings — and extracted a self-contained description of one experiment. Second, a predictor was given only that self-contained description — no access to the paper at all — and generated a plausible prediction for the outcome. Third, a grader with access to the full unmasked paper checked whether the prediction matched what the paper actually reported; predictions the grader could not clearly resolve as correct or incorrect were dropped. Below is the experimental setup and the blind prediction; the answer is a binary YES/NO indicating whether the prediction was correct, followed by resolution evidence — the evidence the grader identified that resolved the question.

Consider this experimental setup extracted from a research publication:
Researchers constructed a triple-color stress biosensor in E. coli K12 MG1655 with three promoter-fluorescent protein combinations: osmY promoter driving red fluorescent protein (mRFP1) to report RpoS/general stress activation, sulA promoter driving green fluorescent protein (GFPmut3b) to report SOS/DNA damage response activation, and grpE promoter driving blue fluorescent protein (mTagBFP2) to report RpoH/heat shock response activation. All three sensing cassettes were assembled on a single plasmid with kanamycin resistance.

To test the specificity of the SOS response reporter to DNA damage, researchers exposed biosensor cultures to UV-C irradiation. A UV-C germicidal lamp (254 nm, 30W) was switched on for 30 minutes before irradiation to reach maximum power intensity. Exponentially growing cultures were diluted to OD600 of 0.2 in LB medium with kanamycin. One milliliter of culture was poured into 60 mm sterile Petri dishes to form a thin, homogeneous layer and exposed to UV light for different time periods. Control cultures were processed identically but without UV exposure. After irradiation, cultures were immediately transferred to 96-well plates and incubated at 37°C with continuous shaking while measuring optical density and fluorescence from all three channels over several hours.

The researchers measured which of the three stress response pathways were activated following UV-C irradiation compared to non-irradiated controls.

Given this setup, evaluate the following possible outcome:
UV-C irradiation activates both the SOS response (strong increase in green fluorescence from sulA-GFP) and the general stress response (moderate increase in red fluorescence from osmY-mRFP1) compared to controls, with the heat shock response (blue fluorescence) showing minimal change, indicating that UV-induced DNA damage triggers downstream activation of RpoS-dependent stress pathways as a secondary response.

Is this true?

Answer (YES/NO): NO